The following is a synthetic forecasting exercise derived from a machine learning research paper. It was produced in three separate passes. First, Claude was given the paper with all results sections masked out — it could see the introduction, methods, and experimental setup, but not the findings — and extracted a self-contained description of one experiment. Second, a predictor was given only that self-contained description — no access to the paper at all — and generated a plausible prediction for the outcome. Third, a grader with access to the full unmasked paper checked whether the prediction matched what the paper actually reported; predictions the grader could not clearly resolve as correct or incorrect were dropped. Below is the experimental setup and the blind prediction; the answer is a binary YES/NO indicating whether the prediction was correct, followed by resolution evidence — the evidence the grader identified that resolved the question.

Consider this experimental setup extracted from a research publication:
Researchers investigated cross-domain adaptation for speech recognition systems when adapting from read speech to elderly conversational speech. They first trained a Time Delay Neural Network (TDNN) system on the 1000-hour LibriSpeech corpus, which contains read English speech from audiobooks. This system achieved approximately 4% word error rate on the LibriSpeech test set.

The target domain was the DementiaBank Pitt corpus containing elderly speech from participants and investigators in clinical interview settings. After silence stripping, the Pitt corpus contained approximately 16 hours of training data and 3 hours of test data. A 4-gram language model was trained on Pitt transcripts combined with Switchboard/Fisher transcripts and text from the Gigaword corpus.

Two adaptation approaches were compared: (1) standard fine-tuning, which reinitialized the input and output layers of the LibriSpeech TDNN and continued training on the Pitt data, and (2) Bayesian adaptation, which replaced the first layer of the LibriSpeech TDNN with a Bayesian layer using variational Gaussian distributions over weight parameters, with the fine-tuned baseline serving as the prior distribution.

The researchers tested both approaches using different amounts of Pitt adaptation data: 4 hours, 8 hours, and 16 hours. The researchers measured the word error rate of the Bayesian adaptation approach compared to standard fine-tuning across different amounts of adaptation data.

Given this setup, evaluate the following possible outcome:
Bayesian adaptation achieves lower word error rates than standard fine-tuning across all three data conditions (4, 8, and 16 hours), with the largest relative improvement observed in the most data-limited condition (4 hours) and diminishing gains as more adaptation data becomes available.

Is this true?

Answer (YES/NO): YES